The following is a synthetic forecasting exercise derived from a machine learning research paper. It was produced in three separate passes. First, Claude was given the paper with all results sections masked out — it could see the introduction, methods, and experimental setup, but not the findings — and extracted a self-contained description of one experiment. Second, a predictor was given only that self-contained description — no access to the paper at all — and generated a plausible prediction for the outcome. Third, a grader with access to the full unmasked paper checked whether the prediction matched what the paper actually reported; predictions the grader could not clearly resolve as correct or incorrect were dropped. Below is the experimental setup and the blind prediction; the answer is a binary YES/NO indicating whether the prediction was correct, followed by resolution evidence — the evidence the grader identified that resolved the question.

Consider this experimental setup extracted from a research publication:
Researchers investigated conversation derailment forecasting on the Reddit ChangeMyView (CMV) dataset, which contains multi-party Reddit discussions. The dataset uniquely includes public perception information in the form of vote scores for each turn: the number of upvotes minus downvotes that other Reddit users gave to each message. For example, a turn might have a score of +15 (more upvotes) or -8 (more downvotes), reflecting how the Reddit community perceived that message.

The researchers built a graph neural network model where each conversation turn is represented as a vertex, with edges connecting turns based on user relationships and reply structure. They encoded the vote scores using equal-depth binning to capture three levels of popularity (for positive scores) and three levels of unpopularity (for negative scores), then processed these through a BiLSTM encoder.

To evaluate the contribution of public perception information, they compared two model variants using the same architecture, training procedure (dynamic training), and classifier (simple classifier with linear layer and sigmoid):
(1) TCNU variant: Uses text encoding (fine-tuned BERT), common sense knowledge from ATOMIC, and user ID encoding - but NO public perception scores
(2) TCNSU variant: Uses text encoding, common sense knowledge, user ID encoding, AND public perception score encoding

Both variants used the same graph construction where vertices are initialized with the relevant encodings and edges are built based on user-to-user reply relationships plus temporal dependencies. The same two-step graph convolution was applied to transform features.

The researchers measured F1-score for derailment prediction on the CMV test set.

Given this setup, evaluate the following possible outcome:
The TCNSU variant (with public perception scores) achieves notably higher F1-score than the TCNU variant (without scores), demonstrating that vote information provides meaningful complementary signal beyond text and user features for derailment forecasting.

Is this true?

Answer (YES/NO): NO